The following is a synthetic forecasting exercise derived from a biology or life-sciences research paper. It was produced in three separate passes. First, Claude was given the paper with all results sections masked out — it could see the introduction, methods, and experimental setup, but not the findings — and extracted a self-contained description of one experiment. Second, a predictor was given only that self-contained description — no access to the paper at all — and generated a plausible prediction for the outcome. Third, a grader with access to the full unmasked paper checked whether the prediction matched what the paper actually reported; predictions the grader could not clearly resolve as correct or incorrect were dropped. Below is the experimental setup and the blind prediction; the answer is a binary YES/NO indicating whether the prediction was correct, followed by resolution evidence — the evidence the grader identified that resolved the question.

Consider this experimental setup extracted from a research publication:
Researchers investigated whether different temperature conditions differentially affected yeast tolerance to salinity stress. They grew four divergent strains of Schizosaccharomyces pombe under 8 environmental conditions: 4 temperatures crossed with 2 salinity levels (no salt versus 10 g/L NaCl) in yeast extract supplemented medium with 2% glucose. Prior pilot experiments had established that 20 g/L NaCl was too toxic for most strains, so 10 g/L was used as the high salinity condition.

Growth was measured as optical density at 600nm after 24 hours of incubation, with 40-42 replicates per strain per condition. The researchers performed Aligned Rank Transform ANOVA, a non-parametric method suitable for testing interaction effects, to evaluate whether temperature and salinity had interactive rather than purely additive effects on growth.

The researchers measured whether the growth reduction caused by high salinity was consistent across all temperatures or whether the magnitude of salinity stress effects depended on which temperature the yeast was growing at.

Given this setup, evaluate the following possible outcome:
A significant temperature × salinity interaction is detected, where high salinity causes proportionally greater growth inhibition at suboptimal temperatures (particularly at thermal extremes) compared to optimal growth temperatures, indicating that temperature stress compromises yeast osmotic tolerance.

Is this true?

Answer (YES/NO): NO